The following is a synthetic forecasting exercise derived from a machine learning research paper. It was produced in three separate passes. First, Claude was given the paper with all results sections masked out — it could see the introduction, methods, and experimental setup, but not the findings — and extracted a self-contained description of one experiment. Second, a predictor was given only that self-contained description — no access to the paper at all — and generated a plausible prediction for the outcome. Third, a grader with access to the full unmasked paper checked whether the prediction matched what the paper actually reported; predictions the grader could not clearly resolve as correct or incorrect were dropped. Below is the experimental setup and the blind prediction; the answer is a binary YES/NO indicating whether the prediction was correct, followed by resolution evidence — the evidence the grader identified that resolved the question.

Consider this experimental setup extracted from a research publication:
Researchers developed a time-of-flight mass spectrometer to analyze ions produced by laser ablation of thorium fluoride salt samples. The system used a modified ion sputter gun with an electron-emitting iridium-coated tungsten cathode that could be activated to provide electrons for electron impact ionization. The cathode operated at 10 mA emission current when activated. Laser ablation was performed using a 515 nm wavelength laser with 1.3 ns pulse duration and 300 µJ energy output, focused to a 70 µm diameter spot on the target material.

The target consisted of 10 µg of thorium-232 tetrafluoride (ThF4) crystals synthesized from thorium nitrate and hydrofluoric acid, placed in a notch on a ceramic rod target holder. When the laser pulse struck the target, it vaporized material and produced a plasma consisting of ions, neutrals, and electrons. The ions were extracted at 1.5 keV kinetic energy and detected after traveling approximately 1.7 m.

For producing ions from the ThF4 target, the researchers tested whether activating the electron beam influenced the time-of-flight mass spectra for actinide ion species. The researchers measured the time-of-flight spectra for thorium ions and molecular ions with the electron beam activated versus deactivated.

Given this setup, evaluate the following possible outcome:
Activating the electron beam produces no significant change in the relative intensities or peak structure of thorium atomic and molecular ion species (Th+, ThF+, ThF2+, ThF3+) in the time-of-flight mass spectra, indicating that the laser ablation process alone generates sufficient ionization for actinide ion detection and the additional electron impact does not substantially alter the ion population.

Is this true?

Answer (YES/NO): YES